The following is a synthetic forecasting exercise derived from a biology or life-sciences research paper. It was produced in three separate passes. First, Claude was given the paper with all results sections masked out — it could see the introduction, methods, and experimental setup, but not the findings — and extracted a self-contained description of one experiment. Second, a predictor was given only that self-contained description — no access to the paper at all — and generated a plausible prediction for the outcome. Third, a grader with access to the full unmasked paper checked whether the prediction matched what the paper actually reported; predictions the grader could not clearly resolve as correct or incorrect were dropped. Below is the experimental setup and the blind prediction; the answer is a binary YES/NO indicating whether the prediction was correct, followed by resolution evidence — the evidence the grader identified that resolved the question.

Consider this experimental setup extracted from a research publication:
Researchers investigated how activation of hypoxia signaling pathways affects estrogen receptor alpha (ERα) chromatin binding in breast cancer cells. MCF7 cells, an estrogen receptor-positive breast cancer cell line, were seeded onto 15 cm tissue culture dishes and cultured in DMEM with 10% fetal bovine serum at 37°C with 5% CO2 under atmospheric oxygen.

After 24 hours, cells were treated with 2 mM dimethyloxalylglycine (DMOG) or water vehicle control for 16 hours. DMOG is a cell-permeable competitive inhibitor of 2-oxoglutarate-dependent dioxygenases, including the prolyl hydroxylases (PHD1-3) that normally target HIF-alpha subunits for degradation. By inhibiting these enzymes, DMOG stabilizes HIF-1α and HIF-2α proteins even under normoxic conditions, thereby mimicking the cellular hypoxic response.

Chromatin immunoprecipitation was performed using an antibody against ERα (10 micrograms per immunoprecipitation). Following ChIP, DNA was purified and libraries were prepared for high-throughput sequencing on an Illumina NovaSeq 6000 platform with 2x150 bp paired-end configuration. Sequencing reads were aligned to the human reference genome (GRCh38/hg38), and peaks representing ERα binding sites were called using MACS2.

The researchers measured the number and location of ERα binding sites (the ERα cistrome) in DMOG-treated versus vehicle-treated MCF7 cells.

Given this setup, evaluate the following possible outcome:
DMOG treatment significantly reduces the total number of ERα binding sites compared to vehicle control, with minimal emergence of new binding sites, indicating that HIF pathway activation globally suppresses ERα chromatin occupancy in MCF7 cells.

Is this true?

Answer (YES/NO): NO